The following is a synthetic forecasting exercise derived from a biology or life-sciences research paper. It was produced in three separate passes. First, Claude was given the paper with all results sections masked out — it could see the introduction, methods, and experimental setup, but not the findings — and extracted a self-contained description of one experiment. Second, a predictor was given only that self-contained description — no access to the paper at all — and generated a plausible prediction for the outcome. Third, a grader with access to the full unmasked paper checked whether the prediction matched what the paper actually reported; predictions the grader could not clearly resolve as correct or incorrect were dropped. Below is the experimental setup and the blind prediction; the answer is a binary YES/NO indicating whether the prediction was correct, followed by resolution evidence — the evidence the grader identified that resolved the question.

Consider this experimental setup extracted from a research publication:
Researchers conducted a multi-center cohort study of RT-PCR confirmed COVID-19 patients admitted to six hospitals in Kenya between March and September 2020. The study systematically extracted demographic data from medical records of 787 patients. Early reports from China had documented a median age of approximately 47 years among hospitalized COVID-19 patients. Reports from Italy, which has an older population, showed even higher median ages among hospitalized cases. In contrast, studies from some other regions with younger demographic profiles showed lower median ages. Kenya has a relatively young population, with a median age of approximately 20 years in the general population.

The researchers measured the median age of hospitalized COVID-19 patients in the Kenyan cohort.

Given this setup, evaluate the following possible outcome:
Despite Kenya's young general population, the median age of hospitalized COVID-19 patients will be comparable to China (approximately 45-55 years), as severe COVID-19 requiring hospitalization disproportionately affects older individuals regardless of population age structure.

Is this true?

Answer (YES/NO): NO